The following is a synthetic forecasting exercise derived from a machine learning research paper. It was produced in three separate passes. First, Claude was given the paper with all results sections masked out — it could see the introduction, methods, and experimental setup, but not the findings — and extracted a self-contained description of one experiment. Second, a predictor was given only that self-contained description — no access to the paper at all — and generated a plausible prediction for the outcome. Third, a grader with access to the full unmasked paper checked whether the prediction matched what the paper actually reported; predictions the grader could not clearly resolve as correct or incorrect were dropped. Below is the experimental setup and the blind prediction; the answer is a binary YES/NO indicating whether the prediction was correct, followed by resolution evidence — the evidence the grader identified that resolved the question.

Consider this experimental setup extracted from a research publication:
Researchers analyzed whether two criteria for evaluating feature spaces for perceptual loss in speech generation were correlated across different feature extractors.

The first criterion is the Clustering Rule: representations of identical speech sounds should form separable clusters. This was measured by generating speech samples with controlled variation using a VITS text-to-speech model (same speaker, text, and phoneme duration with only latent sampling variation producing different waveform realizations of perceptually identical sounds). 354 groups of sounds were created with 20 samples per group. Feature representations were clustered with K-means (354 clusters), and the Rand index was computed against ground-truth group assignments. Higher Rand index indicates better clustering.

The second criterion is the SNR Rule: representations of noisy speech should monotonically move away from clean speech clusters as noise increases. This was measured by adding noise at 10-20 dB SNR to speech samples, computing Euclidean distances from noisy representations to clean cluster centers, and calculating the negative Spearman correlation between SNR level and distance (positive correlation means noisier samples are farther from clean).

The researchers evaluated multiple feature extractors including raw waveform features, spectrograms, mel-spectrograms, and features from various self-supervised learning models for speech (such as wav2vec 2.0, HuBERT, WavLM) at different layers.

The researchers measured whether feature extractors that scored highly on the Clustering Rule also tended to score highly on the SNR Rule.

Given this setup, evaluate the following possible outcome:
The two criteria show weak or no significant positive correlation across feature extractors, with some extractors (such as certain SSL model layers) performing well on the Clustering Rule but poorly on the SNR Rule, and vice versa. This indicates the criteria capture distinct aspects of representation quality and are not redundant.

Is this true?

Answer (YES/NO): NO